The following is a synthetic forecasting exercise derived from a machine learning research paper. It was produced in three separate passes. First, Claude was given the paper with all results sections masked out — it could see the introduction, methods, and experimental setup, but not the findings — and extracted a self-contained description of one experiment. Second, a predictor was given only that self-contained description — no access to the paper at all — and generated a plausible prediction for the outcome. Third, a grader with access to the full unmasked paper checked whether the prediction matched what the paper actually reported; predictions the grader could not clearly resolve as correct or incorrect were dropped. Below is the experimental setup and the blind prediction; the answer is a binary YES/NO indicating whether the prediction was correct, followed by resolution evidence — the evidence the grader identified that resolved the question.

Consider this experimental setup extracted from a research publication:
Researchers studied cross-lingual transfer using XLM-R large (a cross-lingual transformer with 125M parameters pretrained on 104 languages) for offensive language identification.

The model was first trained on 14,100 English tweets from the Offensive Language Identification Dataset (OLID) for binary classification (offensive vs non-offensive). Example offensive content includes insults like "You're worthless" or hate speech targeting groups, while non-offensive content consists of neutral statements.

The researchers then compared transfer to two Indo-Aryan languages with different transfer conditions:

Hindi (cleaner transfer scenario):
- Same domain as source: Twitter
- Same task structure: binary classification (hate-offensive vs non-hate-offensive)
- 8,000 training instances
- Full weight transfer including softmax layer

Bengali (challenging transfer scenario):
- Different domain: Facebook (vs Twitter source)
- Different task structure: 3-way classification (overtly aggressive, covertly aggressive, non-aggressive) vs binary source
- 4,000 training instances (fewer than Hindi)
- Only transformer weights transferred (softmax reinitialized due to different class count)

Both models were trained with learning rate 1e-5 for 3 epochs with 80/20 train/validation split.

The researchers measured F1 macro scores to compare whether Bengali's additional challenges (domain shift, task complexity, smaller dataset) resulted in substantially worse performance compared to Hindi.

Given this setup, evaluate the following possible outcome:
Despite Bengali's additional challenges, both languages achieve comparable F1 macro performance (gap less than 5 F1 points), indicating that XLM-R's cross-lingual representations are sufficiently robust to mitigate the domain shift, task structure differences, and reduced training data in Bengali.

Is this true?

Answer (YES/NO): YES